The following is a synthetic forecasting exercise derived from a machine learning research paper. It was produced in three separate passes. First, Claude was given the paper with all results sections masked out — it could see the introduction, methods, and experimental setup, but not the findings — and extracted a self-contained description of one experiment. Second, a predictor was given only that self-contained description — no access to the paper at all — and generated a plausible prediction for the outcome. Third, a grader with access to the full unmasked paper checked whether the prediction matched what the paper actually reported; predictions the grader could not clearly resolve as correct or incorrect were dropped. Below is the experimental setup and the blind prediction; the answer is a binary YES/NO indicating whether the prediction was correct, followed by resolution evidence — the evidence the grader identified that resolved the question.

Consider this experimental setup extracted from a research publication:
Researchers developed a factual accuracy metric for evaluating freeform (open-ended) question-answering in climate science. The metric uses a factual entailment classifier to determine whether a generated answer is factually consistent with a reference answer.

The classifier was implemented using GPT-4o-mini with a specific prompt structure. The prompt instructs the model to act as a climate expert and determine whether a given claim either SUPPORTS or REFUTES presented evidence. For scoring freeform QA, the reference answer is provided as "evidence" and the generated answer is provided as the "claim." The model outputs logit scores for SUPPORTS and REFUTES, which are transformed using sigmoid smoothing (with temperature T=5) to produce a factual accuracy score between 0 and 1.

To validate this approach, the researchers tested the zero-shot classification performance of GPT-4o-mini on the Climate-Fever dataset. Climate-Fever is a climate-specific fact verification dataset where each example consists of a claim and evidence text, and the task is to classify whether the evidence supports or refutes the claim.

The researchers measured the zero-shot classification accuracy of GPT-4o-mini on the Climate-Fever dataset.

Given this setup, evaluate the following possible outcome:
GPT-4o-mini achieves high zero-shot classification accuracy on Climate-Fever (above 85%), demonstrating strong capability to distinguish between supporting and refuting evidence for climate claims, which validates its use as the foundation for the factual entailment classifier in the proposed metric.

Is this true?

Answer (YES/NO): NO